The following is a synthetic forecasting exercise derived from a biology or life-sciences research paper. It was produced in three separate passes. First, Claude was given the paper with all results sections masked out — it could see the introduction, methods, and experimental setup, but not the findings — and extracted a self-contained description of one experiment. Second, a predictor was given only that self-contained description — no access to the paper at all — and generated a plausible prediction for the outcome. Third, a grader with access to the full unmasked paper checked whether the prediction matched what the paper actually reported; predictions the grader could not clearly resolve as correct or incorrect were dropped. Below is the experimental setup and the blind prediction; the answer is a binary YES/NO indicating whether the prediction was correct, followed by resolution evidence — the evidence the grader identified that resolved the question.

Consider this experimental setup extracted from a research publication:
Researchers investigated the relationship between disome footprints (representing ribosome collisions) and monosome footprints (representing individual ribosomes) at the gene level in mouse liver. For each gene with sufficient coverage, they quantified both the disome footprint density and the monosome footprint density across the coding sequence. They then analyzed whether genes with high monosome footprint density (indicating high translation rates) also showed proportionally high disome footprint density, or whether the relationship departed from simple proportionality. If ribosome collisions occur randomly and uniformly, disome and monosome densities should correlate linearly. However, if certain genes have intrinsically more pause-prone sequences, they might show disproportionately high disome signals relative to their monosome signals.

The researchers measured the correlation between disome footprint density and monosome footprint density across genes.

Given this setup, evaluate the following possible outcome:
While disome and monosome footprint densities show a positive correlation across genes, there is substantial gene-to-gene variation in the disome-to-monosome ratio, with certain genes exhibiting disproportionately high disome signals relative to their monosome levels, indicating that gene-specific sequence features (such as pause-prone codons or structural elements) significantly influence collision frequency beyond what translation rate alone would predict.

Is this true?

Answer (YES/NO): YES